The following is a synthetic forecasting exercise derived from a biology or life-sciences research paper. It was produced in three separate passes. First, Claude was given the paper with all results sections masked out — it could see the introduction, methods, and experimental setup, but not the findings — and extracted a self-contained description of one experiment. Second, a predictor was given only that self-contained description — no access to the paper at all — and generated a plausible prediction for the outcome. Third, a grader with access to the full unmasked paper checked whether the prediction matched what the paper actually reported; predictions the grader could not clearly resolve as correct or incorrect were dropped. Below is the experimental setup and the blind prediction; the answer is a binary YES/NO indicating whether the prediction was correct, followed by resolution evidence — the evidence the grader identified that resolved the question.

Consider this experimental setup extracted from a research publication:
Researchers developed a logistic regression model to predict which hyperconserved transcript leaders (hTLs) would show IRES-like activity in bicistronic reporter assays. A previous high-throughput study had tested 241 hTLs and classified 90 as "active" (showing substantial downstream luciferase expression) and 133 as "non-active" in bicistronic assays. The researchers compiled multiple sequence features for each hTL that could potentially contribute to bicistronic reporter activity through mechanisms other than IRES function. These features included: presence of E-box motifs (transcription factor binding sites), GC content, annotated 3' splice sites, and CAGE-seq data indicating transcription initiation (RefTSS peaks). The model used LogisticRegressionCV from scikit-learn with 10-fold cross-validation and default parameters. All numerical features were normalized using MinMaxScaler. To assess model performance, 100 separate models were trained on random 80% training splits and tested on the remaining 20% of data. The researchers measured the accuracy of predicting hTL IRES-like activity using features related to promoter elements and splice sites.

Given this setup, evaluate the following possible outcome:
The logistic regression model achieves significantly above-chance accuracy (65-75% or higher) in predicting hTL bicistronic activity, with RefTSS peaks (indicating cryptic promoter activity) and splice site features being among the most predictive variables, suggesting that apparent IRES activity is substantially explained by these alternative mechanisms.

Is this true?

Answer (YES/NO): YES